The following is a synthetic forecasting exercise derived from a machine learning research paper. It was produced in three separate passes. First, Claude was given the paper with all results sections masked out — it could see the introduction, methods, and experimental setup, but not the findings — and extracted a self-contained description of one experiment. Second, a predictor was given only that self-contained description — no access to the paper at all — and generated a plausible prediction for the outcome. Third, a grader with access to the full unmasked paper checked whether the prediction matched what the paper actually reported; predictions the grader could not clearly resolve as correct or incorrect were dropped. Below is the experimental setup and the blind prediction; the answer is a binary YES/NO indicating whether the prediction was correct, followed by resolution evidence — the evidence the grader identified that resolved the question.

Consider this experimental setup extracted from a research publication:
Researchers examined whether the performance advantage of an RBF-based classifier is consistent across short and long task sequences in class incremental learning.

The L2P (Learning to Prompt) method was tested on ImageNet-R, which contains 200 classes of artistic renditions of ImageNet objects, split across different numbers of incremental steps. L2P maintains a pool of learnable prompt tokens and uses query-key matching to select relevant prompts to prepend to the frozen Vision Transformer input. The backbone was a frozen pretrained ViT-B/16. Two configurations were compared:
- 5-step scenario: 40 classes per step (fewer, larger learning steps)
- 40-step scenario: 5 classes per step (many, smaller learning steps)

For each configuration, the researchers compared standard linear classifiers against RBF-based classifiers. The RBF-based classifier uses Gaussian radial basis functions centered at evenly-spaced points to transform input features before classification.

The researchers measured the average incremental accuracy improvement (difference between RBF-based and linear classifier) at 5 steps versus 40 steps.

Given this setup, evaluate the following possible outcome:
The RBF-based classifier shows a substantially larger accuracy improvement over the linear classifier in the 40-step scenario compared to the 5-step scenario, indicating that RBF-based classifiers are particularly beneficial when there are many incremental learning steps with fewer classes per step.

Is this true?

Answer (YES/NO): YES